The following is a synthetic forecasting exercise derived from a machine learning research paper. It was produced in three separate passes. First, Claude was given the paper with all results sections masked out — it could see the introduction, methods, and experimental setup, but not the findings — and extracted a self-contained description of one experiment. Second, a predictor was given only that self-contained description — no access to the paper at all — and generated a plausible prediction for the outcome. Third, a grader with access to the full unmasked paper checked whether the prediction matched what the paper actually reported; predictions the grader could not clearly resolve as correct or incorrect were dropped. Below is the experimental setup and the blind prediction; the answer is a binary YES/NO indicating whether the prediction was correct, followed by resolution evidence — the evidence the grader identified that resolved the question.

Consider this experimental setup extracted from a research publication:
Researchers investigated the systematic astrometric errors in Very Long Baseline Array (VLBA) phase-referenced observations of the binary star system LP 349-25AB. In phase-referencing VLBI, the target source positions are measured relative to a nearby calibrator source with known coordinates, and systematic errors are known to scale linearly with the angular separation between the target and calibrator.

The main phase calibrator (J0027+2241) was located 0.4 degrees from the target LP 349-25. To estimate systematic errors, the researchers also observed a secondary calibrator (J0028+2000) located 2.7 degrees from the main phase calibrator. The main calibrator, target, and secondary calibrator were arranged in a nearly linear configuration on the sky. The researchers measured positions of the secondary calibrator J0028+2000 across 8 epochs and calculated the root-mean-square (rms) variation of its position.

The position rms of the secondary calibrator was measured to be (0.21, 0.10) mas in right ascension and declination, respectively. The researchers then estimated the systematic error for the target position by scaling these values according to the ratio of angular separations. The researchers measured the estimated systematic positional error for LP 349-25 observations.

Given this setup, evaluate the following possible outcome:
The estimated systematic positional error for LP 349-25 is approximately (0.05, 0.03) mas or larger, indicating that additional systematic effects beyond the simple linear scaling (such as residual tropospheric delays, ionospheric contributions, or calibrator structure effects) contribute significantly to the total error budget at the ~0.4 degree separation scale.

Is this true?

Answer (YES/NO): NO